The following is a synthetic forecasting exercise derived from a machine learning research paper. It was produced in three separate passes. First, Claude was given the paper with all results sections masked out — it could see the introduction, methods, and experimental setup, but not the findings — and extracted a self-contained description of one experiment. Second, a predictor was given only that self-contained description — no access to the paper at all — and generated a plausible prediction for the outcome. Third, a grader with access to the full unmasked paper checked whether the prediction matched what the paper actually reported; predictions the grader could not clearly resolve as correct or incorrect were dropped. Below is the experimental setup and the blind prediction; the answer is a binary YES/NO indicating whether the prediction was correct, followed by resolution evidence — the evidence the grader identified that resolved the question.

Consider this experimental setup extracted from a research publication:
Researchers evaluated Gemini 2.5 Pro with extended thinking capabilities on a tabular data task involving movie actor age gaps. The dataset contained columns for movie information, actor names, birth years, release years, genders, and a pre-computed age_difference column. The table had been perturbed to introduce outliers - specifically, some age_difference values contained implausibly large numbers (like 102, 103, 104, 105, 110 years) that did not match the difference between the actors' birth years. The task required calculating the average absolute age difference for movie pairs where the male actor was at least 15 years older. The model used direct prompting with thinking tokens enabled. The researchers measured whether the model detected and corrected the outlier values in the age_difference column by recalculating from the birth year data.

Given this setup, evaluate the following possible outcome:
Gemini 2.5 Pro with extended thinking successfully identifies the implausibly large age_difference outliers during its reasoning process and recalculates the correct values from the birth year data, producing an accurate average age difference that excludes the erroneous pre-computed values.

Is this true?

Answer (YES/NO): YES